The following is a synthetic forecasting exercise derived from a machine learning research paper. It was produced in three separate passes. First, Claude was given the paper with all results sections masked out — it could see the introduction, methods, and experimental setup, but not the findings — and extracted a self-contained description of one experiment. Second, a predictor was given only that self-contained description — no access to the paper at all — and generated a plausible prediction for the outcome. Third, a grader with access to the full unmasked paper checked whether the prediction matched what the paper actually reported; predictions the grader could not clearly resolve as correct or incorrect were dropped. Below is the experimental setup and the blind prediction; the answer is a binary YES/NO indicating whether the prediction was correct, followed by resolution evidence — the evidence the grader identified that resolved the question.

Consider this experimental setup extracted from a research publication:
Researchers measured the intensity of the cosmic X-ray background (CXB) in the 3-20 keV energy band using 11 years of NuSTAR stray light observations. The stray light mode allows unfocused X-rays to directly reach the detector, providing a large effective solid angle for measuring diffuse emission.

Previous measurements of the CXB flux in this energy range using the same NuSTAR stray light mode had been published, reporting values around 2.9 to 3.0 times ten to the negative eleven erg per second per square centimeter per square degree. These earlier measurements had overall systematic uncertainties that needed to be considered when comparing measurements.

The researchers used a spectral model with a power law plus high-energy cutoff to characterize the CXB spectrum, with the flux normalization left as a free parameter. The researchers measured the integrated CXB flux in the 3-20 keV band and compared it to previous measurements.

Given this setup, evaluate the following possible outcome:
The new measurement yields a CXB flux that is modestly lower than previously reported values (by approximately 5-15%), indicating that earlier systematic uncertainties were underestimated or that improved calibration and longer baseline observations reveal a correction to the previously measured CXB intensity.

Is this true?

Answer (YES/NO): NO